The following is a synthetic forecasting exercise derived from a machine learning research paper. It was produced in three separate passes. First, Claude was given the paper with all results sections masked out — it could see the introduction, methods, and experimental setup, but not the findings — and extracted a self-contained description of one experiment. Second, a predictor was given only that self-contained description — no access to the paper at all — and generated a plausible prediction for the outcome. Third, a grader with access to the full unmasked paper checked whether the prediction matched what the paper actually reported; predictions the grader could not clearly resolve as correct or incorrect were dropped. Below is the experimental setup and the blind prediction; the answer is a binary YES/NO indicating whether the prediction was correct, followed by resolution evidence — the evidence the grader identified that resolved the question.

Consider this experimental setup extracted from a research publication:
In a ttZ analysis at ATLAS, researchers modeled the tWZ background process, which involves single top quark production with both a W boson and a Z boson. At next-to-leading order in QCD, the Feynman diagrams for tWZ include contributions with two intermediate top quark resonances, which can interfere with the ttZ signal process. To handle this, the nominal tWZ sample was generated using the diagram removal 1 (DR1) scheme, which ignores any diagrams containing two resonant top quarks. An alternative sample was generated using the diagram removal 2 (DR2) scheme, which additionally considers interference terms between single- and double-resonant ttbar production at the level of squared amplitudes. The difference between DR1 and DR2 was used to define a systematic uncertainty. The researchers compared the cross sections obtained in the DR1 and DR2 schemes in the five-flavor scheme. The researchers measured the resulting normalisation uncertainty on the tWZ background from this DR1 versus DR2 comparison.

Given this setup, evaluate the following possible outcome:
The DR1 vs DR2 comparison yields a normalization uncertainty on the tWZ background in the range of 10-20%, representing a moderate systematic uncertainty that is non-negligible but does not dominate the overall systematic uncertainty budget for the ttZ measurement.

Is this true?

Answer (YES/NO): NO